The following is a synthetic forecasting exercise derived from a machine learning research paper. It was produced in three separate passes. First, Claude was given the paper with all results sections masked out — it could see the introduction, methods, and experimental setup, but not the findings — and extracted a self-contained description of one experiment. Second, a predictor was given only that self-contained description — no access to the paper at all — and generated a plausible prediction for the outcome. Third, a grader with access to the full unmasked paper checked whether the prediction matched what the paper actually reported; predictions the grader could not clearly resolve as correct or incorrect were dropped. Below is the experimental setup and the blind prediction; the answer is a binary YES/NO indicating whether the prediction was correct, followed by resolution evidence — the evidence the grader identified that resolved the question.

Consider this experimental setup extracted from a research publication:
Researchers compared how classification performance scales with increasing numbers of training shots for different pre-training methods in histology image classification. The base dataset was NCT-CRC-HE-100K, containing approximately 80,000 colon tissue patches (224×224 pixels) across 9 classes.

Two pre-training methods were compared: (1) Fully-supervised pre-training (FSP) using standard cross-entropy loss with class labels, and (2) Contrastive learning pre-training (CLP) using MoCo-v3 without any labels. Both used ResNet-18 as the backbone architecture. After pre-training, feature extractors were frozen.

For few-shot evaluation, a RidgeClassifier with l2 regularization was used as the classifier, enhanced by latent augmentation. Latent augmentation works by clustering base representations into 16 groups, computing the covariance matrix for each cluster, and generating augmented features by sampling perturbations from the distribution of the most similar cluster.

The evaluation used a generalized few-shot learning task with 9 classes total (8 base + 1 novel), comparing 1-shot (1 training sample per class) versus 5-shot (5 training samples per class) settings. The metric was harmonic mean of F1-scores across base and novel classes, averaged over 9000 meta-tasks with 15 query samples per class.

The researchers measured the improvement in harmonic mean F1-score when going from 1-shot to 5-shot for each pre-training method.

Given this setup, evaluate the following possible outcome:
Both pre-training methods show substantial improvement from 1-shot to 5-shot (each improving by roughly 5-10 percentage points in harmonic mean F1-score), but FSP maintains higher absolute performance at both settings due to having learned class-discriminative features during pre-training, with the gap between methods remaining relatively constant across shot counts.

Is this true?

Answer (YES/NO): NO